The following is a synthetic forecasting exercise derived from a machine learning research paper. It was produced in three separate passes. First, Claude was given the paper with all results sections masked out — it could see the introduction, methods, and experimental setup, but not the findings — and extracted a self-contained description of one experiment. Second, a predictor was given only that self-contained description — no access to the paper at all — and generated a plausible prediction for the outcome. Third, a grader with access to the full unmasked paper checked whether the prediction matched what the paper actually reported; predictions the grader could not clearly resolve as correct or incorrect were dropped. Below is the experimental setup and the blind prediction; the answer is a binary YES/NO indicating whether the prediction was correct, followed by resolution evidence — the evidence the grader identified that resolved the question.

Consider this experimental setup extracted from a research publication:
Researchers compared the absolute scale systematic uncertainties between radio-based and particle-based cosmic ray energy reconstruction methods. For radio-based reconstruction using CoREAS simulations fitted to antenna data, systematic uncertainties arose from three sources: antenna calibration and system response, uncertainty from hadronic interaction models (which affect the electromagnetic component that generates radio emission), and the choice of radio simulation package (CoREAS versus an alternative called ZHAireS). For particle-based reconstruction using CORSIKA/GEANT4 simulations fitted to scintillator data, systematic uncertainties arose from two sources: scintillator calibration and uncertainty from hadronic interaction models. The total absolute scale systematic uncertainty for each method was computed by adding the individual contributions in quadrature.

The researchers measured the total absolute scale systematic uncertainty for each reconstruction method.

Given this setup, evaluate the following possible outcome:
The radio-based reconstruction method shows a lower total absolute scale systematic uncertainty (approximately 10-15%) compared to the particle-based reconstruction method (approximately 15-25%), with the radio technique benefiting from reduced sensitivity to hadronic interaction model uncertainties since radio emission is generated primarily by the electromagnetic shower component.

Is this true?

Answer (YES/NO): NO